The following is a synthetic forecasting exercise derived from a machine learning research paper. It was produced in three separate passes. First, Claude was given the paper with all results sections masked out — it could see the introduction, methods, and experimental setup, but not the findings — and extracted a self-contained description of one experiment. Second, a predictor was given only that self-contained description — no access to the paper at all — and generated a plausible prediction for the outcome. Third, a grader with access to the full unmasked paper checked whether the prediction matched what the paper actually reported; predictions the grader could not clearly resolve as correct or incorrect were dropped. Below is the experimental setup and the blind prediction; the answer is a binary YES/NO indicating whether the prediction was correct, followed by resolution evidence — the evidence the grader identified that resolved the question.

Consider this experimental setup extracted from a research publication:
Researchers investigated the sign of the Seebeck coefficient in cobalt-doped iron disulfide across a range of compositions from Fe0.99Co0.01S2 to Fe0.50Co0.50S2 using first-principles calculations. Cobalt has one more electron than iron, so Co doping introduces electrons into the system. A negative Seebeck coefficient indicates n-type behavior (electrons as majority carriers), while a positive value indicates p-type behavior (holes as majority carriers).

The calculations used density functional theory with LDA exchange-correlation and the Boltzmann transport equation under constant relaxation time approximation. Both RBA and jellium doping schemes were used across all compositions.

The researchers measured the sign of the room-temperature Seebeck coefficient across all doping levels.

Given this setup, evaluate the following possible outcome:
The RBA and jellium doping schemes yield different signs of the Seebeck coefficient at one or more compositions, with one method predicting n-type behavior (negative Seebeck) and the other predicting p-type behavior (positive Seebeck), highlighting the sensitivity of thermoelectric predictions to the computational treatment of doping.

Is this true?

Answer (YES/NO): NO